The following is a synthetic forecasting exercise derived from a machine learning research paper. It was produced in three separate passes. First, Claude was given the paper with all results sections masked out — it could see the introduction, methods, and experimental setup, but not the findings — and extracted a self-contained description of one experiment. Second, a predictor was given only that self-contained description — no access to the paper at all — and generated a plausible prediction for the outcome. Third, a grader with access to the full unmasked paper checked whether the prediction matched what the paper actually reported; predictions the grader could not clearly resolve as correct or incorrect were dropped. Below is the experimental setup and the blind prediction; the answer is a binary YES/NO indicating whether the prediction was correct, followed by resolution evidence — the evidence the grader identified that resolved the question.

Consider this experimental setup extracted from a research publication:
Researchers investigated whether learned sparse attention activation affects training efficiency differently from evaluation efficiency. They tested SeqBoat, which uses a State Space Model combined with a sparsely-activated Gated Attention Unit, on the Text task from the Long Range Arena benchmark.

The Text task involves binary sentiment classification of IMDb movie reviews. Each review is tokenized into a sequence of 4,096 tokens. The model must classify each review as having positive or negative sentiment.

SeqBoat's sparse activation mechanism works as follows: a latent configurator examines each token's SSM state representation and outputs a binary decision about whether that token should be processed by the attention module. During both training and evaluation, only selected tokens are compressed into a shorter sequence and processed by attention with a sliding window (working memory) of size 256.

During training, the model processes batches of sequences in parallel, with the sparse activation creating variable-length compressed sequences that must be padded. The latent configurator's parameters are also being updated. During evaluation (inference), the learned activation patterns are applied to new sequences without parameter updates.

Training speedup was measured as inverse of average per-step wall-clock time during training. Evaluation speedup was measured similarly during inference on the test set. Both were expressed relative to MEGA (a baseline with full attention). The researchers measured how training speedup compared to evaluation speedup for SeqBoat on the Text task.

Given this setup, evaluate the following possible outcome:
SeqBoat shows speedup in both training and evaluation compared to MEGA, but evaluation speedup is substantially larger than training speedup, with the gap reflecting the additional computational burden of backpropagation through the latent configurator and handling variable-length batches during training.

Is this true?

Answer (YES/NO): NO